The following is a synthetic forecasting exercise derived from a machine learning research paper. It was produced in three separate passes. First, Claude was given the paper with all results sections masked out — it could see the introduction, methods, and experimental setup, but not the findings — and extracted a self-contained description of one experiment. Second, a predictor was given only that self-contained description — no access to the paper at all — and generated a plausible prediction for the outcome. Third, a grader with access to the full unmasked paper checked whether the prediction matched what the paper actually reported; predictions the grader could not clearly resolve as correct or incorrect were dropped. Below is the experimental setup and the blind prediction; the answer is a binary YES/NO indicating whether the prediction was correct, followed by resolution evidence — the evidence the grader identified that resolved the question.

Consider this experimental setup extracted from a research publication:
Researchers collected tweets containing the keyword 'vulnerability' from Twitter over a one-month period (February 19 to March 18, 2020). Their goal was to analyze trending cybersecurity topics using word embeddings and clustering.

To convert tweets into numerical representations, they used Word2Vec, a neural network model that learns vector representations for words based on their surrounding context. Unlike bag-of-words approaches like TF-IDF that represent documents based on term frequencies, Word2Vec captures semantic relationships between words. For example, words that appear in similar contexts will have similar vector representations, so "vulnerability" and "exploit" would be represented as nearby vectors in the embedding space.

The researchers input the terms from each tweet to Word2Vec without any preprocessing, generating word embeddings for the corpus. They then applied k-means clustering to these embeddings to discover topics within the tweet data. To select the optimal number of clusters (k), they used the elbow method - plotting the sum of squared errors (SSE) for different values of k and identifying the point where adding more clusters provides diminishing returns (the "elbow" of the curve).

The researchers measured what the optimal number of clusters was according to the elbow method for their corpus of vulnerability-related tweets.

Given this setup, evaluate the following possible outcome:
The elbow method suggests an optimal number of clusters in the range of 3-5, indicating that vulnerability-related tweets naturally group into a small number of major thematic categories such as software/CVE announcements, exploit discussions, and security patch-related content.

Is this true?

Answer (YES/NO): NO